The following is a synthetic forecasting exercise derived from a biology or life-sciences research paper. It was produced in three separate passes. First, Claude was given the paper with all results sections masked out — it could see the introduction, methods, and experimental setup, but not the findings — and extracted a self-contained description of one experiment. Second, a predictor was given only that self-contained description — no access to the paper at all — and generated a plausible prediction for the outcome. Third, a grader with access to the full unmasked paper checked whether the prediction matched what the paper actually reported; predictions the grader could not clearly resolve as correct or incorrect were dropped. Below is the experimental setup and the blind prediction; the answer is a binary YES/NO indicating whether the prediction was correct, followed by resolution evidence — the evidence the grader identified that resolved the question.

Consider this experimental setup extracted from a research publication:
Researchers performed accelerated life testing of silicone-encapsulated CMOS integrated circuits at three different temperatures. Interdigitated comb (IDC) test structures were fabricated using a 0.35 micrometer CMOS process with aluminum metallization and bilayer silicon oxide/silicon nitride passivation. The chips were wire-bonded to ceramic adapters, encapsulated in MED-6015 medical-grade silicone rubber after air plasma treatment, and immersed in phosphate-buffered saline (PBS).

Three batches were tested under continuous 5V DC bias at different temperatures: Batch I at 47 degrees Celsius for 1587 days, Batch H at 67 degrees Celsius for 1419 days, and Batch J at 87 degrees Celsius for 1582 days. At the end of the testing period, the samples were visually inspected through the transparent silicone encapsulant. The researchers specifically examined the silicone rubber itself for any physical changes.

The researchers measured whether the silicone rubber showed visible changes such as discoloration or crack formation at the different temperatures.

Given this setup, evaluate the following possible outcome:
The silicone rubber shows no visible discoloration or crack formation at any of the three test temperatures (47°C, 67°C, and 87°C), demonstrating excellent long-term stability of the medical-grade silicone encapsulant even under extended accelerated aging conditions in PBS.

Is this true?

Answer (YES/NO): NO